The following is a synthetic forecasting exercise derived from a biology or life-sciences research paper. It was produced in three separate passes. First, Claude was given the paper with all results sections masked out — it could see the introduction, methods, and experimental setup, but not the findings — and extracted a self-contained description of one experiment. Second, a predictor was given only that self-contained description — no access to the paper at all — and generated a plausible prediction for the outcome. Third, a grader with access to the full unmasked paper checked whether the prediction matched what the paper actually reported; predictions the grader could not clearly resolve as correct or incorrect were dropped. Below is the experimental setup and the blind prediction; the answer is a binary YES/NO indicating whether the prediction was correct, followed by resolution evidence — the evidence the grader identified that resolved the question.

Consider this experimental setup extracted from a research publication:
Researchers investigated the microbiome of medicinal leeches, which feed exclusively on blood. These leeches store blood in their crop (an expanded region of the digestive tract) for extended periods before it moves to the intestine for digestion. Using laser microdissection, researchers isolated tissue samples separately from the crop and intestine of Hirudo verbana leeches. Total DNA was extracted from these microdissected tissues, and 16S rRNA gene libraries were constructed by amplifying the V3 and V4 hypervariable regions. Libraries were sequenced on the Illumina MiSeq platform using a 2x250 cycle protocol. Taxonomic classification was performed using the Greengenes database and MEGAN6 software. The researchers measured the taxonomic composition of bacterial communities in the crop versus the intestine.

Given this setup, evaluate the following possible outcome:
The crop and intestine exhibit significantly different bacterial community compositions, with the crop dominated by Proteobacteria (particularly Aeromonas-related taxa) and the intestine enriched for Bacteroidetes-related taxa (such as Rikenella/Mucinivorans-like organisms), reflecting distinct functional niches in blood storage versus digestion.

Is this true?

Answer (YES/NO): NO